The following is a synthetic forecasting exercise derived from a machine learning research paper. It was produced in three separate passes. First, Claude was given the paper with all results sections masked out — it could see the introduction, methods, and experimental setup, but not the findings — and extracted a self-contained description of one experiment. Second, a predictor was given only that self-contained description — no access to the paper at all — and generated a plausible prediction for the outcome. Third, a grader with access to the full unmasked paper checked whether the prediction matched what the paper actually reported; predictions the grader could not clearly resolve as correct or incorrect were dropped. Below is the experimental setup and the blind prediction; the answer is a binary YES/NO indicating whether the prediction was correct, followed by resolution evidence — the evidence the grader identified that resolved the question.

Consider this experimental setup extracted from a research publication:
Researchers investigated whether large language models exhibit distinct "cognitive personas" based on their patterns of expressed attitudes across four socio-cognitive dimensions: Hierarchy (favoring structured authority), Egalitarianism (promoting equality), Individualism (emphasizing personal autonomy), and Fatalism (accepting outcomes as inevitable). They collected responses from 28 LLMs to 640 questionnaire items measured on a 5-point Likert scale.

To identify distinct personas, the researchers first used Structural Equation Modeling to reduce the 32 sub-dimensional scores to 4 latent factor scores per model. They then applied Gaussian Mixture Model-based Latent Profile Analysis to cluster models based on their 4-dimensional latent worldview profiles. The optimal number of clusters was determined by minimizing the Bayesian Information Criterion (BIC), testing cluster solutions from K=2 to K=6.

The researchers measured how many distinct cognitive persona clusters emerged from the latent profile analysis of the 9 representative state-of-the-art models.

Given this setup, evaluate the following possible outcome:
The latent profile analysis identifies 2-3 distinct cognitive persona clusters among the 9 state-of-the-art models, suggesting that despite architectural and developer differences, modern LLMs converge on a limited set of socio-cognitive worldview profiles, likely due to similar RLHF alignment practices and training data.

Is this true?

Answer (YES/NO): NO